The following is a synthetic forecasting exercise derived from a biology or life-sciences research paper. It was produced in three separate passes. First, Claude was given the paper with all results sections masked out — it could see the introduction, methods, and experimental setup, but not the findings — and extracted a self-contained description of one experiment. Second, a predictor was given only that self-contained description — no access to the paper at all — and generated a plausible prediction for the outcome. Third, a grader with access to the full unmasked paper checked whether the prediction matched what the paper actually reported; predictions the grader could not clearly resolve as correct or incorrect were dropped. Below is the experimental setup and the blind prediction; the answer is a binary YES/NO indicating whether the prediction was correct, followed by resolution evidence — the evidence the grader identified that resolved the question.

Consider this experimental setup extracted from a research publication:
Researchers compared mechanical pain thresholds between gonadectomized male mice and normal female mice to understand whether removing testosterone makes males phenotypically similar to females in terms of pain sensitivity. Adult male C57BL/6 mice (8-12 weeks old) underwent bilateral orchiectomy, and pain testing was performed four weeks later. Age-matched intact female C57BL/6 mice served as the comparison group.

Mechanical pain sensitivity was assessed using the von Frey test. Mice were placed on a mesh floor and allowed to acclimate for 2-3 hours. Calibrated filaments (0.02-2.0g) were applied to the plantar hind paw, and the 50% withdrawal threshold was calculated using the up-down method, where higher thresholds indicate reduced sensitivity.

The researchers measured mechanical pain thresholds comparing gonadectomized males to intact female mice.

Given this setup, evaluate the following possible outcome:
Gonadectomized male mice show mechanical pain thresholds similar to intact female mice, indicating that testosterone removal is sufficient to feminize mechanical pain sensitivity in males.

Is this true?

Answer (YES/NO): YES